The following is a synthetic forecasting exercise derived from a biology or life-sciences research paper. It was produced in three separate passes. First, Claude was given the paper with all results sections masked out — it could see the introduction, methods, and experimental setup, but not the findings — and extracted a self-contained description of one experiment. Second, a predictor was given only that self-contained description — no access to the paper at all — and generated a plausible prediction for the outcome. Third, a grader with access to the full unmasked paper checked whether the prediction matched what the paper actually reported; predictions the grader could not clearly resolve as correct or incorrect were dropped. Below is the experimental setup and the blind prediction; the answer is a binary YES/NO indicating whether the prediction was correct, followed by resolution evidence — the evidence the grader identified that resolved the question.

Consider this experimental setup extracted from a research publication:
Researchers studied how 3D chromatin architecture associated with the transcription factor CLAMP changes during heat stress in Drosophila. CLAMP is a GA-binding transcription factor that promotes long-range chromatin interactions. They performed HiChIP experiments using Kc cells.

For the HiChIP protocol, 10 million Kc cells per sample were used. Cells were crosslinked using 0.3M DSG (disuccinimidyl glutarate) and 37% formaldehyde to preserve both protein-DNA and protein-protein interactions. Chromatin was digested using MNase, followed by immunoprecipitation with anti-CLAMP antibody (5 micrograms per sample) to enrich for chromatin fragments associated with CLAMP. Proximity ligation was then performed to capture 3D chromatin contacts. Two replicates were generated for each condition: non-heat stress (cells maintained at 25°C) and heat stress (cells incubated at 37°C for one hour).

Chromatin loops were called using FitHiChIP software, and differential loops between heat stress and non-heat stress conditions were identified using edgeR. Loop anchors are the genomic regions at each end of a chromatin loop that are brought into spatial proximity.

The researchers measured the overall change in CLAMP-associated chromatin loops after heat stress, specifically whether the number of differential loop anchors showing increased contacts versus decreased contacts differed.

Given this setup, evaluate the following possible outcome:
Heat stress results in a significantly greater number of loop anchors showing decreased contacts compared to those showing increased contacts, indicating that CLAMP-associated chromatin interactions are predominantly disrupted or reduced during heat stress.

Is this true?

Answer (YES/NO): YES